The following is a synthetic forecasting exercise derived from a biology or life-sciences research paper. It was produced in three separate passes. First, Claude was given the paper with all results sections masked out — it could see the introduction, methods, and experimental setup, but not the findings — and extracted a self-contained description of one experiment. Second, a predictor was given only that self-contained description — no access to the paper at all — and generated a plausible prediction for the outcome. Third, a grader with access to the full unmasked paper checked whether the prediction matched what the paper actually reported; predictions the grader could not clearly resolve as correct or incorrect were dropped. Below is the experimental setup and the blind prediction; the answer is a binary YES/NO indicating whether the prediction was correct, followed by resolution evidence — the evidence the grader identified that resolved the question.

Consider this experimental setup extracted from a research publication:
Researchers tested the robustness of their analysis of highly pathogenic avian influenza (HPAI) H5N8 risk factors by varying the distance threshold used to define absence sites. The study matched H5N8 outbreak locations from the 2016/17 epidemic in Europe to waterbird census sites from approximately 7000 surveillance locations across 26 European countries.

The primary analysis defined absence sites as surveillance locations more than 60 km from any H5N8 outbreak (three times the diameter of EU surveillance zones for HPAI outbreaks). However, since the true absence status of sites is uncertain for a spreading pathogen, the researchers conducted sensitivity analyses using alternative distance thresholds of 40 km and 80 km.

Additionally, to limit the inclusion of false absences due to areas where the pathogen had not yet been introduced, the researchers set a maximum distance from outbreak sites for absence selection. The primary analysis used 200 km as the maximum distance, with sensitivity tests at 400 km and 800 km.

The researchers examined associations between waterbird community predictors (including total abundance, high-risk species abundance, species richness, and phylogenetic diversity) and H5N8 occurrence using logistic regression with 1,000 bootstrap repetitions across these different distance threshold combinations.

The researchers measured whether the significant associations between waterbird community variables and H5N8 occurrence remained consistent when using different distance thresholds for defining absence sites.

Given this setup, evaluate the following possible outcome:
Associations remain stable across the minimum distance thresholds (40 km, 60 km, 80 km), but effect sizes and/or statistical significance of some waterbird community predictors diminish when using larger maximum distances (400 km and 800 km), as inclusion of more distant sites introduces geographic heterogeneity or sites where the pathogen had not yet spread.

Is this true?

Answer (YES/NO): NO